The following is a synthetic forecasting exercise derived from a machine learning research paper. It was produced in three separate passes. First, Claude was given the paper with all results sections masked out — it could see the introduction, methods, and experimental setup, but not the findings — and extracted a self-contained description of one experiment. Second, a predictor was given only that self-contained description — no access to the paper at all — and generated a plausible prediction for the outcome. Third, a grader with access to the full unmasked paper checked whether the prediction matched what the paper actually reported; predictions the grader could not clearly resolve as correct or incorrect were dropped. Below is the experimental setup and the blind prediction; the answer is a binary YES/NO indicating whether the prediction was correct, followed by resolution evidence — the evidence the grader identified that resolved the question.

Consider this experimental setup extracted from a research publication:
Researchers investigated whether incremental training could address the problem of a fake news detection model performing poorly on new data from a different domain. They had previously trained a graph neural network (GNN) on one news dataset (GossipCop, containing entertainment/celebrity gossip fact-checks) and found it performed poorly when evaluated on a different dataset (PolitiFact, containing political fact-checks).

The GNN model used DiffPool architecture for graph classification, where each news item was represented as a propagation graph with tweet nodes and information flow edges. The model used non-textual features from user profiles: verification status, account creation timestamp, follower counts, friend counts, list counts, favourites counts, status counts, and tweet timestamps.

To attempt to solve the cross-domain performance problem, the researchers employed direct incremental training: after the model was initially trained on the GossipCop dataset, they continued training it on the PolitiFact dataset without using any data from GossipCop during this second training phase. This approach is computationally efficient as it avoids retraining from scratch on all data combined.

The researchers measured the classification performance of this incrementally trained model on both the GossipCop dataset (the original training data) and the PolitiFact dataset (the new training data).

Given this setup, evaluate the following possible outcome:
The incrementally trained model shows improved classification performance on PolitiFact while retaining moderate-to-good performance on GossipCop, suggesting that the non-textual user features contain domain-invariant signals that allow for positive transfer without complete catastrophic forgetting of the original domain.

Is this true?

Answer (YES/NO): NO